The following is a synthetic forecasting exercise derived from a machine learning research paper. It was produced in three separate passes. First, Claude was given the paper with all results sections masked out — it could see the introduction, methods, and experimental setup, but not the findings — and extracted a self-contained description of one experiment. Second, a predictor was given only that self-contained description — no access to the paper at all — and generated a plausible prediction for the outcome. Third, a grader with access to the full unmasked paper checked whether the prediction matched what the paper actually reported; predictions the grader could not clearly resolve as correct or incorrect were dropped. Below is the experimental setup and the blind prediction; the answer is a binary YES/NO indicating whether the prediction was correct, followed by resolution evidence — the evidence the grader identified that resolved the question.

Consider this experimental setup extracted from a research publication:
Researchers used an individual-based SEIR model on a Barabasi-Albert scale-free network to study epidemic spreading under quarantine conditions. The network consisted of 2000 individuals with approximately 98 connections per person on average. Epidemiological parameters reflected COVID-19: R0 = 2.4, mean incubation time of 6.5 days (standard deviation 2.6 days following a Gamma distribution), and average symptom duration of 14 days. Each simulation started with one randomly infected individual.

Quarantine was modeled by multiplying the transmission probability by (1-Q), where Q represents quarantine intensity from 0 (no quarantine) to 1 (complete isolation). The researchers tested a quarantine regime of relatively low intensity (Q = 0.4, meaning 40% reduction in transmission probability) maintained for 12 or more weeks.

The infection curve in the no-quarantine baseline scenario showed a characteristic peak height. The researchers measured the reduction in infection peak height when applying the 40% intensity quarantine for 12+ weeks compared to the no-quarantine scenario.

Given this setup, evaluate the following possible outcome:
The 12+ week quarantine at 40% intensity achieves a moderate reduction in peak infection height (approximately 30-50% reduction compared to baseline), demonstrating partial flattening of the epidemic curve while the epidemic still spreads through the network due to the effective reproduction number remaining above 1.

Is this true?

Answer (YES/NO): YES